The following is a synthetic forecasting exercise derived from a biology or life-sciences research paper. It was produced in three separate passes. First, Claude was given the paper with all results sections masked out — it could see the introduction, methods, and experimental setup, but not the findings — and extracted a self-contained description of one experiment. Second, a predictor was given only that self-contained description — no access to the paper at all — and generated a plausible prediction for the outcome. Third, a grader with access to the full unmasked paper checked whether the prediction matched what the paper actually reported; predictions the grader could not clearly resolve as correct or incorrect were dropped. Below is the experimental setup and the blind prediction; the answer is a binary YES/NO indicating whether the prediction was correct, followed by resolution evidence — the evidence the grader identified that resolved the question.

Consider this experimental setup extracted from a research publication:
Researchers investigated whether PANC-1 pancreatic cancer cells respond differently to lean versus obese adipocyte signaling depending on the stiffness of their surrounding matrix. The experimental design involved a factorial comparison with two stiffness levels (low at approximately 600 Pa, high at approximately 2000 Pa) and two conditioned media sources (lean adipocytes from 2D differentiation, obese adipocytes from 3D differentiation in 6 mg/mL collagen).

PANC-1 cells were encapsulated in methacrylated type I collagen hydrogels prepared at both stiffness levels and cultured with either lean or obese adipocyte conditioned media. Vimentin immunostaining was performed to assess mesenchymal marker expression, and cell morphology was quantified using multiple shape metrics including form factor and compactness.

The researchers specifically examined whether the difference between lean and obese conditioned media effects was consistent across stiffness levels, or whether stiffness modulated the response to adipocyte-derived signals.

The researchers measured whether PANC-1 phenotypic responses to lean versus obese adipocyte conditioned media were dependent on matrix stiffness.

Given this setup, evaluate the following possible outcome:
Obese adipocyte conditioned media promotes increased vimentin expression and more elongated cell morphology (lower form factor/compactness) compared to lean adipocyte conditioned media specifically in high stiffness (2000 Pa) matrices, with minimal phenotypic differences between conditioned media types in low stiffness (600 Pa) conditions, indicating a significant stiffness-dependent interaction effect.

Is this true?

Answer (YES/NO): NO